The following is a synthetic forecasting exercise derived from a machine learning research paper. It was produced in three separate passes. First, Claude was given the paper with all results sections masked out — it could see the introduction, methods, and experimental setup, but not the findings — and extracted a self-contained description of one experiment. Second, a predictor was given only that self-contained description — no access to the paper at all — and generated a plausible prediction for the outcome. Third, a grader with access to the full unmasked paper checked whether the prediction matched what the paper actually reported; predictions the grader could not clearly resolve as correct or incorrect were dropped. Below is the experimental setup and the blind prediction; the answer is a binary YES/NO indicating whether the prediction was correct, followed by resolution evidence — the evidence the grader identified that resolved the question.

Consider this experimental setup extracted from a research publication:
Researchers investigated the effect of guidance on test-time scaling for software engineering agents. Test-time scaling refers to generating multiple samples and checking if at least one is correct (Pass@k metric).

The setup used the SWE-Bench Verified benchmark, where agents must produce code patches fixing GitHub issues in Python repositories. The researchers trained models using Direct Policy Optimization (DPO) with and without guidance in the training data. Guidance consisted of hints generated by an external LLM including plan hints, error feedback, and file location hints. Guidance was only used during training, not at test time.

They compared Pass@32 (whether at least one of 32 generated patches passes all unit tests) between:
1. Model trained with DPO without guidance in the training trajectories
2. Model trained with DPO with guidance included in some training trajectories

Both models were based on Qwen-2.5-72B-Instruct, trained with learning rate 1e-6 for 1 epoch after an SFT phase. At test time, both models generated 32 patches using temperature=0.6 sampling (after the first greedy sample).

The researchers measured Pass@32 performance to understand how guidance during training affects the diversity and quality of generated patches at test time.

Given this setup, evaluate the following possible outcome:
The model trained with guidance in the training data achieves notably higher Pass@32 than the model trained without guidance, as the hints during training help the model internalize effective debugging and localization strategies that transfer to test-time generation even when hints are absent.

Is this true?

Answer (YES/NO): YES